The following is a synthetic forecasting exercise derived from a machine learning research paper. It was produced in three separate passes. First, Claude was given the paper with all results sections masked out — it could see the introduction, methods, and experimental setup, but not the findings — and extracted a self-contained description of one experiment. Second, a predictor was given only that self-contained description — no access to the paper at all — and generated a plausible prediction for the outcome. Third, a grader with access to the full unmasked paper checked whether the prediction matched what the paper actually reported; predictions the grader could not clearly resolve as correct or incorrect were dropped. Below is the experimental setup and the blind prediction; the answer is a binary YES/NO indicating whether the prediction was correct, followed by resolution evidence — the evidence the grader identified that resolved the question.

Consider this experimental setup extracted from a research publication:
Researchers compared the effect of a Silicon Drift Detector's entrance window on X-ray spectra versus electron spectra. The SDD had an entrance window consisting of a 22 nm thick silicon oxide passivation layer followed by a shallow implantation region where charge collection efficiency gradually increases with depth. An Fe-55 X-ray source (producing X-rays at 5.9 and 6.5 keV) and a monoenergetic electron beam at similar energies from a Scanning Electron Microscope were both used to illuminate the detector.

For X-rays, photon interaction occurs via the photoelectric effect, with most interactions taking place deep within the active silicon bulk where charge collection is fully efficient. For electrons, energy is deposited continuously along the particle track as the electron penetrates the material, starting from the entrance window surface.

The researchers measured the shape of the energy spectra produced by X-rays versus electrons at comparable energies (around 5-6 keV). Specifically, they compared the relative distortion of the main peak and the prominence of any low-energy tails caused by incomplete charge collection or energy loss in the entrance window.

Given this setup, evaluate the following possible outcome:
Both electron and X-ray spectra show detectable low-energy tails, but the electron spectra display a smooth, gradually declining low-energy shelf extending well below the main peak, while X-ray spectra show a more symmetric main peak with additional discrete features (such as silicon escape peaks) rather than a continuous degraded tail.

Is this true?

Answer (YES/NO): NO